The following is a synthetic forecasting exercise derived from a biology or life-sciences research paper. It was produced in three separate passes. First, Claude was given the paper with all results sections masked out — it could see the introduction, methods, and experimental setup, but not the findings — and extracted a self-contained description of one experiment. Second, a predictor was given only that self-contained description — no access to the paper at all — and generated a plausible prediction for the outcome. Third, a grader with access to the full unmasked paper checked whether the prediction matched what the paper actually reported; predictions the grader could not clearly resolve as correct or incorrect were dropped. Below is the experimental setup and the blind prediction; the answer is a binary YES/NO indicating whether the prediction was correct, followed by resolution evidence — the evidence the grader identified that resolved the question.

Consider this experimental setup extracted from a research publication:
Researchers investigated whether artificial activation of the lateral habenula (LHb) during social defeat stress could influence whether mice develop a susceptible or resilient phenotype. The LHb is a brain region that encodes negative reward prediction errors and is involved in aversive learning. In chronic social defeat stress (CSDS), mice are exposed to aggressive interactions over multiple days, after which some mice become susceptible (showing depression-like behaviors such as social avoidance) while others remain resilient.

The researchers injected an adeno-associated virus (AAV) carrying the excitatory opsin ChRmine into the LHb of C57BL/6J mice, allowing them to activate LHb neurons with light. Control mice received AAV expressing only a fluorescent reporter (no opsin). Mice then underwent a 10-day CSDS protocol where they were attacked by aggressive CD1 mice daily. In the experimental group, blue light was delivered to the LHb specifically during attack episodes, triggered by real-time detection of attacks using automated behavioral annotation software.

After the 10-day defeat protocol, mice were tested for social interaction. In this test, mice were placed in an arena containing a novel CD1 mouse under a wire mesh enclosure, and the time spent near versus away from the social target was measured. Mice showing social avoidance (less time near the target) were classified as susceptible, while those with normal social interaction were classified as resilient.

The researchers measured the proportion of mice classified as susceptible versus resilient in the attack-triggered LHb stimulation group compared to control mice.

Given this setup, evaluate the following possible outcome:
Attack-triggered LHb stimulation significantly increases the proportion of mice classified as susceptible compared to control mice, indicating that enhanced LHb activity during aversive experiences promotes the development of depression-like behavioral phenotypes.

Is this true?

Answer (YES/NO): YES